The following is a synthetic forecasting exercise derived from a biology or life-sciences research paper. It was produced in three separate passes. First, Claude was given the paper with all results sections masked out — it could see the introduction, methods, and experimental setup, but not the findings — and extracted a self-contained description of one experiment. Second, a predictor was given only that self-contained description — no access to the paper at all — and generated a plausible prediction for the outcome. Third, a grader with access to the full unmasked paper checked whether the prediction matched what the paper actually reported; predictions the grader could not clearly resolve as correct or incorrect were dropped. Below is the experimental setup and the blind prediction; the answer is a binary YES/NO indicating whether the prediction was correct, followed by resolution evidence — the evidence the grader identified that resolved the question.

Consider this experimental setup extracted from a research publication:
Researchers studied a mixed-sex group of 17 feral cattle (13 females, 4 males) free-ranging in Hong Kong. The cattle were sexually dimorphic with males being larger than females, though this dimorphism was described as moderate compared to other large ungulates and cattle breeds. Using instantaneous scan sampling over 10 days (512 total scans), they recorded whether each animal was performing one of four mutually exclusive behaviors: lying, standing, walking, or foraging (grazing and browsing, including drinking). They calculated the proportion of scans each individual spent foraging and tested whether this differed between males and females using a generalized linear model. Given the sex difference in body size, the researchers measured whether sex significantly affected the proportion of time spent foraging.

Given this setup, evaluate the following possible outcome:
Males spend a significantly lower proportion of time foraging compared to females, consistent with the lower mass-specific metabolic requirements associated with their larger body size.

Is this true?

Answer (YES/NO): NO